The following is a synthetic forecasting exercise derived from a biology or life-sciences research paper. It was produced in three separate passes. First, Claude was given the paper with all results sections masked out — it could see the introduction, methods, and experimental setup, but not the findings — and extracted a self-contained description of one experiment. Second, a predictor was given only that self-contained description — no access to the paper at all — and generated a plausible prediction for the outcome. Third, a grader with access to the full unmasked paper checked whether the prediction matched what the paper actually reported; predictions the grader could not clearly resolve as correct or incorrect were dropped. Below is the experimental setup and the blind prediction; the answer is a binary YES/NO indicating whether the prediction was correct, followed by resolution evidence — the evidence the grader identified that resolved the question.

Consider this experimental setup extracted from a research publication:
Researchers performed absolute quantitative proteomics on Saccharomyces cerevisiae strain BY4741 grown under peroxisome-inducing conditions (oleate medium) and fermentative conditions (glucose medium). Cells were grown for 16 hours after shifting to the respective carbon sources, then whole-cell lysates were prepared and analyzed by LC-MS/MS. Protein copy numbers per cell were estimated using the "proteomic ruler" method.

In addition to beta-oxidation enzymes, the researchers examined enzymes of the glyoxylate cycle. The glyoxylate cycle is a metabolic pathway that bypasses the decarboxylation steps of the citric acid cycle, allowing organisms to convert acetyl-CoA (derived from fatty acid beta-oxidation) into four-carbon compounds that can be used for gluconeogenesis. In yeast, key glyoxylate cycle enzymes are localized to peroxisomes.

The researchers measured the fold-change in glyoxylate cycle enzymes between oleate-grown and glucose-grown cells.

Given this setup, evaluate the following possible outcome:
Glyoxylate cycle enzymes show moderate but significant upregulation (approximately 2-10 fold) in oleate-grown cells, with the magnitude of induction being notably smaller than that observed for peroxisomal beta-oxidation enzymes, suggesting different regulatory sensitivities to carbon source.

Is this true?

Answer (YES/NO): NO